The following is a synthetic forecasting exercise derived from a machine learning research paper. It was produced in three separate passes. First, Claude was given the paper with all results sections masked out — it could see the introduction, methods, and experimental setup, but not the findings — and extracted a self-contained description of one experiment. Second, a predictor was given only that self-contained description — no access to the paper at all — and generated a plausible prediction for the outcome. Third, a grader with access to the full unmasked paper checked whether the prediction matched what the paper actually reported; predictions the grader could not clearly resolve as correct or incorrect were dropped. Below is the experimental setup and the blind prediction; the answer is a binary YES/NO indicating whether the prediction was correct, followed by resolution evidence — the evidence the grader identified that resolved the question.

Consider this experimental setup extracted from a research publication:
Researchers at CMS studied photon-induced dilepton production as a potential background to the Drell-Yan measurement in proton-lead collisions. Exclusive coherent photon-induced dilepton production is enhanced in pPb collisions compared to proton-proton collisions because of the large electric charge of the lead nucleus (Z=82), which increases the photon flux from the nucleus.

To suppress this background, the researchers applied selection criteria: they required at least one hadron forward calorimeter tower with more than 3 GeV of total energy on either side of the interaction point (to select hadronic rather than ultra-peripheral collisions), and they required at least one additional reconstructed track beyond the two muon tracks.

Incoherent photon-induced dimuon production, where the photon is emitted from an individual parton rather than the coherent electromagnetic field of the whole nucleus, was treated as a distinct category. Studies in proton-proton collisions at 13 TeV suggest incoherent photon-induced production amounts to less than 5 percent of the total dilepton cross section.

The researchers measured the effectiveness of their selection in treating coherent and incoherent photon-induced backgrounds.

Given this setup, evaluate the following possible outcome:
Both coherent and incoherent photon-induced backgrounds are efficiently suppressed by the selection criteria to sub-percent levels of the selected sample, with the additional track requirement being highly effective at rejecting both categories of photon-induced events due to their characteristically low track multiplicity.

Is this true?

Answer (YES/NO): NO